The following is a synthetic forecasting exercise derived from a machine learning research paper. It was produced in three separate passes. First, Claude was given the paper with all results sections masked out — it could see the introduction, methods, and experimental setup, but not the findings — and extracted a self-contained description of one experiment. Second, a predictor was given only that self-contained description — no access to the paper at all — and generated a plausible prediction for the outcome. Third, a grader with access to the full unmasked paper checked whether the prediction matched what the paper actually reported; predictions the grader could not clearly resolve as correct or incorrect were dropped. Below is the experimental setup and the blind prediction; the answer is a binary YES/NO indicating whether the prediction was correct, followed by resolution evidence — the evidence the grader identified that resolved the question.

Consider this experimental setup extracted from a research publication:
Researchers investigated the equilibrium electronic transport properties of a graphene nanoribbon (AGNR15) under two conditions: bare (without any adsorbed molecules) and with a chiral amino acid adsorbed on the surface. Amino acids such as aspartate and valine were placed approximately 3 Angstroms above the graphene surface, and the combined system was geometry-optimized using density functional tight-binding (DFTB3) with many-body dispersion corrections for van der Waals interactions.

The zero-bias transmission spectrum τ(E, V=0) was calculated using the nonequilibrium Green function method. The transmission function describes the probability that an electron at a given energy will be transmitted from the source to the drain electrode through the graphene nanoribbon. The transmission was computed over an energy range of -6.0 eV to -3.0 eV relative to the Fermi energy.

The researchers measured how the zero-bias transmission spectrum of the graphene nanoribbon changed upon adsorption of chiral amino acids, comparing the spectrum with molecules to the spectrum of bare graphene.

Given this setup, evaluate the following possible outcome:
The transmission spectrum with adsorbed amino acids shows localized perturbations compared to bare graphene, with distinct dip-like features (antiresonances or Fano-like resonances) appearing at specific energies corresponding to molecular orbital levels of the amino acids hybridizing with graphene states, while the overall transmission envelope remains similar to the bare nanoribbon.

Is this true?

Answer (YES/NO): NO